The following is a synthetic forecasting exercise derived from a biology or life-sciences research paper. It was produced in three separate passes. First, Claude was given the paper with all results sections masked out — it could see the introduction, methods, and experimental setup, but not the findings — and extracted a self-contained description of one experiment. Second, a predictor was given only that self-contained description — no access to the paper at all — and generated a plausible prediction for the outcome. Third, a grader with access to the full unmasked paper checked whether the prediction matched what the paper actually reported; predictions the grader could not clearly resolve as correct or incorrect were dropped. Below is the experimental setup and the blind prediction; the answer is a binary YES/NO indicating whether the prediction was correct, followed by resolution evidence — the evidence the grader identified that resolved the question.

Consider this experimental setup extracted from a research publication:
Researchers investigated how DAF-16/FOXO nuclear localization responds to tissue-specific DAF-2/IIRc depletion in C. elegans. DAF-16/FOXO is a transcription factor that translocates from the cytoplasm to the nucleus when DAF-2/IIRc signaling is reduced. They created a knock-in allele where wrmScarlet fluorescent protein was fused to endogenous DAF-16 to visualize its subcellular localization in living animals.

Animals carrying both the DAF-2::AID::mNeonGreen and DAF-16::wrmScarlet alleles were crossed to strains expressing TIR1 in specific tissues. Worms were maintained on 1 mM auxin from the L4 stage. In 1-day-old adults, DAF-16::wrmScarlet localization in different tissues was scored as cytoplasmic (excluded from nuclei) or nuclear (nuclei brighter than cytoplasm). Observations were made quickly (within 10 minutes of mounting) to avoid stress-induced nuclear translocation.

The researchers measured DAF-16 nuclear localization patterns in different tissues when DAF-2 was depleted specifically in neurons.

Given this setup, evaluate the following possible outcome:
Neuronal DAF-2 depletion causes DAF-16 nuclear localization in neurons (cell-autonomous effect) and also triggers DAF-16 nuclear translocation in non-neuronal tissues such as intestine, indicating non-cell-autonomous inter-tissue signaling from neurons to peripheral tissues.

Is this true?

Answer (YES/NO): NO